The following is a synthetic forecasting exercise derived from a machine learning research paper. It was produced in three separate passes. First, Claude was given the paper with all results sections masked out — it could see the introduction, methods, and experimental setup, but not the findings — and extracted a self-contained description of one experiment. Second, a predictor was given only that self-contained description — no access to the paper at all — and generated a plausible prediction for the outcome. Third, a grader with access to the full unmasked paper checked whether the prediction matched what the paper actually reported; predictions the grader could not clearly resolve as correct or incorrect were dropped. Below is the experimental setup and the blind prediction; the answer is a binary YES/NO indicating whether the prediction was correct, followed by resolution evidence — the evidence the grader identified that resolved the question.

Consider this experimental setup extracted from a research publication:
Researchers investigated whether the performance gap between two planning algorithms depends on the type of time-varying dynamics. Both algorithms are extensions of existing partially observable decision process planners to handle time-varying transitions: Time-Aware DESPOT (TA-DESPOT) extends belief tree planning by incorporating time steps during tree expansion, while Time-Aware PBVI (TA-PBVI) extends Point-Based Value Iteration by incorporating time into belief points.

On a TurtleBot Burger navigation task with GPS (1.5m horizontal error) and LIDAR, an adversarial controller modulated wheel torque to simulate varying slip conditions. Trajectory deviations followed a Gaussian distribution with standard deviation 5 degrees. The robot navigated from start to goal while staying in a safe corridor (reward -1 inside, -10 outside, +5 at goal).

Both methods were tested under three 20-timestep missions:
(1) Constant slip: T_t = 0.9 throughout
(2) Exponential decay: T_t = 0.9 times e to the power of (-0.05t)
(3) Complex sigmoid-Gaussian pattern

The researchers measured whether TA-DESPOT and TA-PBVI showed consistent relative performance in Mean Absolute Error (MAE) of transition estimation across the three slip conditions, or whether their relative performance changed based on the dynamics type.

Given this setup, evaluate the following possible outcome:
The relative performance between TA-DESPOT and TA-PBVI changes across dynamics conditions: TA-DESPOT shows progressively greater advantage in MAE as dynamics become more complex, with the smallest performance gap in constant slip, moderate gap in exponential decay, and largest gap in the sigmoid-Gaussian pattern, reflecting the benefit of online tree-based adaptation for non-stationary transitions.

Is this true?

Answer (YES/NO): NO